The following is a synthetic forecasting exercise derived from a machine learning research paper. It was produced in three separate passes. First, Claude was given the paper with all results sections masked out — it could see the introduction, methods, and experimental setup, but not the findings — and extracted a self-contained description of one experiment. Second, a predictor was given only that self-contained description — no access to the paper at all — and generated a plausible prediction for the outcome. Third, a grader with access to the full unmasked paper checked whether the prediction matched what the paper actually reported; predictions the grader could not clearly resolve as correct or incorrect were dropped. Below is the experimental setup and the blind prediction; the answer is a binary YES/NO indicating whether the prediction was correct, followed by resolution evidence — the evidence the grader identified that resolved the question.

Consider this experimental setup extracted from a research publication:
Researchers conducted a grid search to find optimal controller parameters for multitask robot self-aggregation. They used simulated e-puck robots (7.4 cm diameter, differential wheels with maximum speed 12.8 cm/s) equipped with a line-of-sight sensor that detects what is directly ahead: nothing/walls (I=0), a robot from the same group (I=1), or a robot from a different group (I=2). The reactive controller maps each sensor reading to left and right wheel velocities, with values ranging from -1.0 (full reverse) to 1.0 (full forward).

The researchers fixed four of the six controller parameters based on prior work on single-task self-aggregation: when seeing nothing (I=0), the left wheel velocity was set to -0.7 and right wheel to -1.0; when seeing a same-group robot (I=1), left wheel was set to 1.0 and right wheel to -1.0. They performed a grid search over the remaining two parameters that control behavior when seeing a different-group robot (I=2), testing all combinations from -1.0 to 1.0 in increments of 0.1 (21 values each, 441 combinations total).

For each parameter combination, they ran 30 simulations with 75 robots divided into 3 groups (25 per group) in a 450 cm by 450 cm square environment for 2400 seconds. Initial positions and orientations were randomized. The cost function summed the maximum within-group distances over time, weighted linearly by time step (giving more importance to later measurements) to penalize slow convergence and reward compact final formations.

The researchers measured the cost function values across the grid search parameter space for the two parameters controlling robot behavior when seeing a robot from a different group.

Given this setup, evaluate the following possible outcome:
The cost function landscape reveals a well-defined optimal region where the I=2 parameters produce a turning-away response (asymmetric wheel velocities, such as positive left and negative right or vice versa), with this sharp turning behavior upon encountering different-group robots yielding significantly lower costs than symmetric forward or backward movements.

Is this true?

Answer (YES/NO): NO